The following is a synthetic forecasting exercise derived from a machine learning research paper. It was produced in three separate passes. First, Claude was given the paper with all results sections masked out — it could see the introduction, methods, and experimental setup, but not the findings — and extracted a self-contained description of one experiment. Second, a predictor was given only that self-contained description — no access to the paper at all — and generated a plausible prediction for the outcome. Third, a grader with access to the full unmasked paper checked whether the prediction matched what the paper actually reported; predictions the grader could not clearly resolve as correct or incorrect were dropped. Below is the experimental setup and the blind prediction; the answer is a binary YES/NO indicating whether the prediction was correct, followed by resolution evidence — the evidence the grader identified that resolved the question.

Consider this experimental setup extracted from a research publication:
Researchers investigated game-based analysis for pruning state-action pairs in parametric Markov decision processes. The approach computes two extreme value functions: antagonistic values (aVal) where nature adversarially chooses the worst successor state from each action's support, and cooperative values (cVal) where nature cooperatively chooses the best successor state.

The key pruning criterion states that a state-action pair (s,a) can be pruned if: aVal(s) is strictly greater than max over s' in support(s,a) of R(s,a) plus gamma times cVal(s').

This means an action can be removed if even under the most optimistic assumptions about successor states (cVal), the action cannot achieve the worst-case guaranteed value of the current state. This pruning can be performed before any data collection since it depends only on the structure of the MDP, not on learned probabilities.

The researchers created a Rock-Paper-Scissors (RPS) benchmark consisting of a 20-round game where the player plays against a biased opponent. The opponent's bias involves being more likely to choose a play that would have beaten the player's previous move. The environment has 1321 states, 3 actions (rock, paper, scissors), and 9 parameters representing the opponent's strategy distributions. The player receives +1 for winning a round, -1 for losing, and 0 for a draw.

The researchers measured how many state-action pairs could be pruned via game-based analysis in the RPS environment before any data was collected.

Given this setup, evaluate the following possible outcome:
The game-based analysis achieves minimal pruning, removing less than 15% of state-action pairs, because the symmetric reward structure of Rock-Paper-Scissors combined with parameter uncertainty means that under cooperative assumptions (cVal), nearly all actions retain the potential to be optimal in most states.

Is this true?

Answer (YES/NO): NO